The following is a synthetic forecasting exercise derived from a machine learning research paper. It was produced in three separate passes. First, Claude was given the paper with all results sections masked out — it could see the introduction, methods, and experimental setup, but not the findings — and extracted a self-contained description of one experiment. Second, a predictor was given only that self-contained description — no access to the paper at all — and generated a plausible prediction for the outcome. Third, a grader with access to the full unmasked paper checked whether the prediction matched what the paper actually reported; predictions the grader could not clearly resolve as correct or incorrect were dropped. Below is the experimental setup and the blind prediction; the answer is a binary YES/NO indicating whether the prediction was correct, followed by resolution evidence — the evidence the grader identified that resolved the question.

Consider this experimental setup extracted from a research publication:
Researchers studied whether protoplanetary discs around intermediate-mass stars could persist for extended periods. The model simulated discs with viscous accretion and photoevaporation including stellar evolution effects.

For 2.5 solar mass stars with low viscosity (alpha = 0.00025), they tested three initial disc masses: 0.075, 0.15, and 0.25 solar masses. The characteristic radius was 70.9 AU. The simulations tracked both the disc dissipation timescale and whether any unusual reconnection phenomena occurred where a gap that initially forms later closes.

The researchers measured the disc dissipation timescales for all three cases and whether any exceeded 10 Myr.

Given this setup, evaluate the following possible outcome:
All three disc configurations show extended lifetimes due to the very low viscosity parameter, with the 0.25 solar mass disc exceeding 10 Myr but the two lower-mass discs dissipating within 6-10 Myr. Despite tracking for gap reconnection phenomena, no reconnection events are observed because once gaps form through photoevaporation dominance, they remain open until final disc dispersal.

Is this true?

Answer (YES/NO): NO